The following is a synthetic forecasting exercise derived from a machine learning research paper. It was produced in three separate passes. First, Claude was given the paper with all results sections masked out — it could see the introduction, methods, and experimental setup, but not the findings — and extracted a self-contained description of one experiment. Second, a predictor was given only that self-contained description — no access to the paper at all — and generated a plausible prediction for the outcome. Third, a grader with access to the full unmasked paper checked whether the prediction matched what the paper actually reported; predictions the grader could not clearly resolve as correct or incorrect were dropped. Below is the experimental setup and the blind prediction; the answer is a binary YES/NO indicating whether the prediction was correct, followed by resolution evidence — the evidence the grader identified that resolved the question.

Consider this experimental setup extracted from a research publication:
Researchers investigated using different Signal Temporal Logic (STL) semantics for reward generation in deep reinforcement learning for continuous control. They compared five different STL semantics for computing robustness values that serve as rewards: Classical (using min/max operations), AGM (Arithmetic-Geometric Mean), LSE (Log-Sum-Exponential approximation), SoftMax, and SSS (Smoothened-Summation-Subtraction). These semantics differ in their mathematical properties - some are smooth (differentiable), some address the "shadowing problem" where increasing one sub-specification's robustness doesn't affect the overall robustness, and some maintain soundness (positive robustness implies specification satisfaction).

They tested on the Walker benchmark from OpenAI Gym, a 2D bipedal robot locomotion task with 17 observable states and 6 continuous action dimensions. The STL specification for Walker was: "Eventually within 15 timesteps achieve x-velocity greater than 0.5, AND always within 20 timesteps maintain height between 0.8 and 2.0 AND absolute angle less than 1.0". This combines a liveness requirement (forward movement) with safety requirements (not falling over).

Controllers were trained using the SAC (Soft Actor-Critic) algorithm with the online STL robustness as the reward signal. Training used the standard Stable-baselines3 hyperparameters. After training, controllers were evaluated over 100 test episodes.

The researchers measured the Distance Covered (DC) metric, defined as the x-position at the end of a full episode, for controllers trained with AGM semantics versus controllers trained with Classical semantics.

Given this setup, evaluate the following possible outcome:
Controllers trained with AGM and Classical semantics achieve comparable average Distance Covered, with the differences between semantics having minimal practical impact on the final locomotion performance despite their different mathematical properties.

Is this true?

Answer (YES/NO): NO